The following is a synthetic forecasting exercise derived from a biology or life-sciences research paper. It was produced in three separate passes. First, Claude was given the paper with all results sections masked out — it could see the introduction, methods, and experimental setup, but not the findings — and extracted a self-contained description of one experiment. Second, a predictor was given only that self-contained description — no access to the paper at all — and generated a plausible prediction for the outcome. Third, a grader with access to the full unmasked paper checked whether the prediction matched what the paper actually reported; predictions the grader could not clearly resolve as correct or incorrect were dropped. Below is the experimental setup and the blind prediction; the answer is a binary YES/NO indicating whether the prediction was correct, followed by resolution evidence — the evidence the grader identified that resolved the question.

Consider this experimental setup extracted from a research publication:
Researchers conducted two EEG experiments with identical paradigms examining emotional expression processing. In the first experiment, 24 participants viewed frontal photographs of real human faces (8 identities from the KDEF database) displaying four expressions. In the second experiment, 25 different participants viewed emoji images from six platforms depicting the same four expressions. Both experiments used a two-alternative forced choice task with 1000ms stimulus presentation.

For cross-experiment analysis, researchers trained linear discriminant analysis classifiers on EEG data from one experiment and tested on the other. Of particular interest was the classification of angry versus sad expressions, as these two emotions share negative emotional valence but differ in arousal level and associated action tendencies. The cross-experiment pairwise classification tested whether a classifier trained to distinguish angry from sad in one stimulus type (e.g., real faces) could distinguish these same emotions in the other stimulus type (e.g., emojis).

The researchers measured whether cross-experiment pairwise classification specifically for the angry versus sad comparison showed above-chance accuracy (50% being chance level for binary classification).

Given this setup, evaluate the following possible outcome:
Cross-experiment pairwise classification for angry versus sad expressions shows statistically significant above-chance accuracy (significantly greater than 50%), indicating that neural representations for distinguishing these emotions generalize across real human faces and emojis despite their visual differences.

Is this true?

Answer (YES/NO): NO